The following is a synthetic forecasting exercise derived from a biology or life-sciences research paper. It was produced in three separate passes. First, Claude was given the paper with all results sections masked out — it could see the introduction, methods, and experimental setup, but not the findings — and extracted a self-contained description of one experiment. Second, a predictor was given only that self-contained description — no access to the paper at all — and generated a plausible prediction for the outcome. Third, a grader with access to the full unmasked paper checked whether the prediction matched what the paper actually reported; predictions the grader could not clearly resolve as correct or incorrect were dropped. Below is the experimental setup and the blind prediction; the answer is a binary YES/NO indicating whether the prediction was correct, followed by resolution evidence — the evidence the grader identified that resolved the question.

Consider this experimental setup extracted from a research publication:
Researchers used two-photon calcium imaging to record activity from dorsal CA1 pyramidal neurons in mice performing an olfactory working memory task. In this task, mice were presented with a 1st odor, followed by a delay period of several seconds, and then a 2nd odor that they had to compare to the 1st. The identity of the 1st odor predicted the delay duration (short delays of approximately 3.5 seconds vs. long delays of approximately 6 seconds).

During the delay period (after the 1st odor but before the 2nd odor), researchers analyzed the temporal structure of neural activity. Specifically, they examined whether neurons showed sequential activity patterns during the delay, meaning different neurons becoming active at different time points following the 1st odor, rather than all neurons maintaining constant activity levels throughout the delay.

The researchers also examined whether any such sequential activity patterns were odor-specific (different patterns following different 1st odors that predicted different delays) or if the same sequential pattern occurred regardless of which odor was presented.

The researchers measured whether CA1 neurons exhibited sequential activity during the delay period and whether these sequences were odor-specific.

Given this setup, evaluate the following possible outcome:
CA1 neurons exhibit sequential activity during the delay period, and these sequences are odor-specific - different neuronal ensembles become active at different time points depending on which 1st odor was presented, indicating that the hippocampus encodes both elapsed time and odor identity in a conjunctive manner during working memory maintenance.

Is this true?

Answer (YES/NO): YES